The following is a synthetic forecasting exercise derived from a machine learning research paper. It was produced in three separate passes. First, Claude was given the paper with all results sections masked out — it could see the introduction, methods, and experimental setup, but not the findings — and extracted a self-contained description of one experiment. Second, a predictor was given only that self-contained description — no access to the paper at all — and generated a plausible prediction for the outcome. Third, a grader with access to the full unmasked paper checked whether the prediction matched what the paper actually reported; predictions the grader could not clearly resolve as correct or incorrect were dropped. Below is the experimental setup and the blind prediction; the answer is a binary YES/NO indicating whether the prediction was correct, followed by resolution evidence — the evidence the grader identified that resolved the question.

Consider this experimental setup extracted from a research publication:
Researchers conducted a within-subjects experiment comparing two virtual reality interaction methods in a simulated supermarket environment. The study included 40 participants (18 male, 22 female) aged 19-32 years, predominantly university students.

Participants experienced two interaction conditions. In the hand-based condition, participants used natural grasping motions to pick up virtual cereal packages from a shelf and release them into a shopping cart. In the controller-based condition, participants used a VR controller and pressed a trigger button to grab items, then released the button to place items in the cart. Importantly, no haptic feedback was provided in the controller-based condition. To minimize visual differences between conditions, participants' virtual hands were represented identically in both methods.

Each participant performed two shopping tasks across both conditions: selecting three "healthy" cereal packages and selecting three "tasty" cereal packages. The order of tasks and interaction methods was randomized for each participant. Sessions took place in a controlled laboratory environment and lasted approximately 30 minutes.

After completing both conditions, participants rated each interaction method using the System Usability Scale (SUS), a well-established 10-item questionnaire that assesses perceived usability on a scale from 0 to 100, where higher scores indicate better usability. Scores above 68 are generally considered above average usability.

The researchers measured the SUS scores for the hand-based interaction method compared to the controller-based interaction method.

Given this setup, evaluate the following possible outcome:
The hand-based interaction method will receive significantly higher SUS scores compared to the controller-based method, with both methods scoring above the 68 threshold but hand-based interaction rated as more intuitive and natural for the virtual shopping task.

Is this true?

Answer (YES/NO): NO